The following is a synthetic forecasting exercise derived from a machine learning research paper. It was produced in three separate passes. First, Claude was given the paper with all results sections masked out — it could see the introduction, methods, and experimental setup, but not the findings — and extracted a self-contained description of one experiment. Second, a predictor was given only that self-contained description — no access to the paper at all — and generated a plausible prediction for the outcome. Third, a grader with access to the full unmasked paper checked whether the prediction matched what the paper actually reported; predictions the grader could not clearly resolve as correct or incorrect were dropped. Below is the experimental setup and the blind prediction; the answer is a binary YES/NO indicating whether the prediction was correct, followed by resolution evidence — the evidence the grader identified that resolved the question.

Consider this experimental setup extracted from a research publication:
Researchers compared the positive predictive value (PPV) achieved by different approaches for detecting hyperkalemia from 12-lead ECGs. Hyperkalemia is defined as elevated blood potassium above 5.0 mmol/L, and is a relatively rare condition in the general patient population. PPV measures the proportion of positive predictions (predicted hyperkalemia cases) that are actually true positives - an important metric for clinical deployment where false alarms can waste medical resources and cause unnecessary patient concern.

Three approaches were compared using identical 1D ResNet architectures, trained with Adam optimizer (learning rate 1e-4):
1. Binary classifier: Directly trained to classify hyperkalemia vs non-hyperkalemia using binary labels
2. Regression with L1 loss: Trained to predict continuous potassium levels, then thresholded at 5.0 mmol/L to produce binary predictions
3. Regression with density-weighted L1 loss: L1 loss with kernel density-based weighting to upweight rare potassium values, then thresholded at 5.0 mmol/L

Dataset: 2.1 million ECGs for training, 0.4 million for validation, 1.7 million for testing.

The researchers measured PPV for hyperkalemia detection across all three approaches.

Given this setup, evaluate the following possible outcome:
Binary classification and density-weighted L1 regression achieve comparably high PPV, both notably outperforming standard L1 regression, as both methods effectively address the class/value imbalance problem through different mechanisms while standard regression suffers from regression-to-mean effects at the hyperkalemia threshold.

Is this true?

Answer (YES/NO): NO